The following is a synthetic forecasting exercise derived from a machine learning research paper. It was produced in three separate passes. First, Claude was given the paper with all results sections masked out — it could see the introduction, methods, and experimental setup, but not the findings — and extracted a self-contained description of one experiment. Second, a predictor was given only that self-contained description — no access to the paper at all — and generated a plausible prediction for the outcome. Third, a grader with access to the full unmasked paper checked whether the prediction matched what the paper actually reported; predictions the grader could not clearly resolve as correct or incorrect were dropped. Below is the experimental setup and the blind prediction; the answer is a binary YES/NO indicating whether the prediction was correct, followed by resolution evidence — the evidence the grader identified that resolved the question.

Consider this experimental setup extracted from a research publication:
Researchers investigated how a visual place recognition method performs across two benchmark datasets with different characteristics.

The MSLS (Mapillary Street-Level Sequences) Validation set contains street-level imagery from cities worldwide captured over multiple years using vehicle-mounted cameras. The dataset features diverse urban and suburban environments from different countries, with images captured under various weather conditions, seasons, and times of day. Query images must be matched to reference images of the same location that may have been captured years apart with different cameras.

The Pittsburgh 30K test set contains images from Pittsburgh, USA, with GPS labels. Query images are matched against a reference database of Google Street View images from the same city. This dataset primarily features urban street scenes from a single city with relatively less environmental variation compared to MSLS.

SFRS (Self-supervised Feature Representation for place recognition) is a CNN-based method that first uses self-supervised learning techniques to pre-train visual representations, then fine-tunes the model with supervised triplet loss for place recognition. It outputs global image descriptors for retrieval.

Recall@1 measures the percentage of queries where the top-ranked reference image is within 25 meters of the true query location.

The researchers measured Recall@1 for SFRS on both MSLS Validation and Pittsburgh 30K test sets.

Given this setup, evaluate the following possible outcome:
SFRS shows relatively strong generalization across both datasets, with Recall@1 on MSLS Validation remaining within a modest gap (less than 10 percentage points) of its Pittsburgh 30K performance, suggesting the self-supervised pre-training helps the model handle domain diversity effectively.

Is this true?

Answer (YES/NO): NO